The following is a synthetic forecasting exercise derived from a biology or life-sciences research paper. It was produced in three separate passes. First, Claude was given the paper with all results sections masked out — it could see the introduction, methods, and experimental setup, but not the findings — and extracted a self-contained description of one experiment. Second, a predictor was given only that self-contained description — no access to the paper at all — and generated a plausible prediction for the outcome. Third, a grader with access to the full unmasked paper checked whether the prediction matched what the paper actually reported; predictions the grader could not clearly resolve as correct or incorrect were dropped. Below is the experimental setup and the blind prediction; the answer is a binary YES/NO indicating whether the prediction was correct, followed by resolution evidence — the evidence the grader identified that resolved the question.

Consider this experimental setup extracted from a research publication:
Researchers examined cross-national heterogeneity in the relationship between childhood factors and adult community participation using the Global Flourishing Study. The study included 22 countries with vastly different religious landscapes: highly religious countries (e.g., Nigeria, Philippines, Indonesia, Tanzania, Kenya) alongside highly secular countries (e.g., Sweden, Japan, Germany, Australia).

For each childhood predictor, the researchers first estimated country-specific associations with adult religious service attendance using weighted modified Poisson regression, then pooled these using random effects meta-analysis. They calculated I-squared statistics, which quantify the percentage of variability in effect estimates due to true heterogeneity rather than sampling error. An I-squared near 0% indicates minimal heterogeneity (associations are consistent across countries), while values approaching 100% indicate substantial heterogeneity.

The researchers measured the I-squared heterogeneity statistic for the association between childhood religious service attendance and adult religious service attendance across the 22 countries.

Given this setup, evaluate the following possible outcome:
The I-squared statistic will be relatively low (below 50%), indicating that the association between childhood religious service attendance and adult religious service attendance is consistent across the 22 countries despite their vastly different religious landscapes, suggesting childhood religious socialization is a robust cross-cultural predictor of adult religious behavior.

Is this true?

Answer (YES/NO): NO